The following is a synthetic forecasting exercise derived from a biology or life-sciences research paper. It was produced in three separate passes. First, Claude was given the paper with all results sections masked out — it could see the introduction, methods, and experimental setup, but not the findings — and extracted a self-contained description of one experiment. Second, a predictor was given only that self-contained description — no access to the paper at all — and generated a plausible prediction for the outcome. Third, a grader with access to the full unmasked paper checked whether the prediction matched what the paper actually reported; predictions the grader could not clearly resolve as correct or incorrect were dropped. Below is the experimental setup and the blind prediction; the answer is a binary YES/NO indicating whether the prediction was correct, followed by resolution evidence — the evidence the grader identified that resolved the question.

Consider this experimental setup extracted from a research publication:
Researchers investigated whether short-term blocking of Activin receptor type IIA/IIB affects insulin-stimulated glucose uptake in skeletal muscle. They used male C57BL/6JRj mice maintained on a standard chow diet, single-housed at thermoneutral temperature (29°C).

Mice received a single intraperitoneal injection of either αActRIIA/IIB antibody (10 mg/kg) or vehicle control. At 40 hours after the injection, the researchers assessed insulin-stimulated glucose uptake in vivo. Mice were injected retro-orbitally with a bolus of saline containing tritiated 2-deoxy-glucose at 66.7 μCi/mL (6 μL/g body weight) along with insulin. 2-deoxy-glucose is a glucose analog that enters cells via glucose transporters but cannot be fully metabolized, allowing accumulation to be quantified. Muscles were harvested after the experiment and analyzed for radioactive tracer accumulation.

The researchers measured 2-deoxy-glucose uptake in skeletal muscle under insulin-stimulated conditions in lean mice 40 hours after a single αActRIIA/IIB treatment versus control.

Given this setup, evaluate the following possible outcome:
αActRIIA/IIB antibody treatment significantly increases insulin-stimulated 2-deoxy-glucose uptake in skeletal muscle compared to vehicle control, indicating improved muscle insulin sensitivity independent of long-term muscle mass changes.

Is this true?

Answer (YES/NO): YES